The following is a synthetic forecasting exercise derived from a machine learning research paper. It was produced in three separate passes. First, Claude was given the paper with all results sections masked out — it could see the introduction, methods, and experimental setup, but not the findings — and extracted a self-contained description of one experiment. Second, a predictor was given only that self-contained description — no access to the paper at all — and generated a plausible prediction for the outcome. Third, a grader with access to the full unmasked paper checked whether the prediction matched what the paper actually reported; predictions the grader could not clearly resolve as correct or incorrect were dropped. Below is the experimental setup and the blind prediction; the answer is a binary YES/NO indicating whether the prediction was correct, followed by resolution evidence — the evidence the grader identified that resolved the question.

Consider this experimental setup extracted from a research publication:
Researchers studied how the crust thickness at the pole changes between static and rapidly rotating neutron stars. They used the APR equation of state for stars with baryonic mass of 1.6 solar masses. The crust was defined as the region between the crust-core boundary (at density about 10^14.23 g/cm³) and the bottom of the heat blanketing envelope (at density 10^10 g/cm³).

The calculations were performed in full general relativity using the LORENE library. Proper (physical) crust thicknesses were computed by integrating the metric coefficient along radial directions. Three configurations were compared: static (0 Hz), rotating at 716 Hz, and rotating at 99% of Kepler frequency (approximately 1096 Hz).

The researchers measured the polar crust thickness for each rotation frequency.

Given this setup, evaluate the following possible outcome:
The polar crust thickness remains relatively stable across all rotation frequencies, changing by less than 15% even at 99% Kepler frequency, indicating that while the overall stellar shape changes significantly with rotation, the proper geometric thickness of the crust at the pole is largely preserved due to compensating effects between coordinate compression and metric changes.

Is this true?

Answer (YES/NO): YES